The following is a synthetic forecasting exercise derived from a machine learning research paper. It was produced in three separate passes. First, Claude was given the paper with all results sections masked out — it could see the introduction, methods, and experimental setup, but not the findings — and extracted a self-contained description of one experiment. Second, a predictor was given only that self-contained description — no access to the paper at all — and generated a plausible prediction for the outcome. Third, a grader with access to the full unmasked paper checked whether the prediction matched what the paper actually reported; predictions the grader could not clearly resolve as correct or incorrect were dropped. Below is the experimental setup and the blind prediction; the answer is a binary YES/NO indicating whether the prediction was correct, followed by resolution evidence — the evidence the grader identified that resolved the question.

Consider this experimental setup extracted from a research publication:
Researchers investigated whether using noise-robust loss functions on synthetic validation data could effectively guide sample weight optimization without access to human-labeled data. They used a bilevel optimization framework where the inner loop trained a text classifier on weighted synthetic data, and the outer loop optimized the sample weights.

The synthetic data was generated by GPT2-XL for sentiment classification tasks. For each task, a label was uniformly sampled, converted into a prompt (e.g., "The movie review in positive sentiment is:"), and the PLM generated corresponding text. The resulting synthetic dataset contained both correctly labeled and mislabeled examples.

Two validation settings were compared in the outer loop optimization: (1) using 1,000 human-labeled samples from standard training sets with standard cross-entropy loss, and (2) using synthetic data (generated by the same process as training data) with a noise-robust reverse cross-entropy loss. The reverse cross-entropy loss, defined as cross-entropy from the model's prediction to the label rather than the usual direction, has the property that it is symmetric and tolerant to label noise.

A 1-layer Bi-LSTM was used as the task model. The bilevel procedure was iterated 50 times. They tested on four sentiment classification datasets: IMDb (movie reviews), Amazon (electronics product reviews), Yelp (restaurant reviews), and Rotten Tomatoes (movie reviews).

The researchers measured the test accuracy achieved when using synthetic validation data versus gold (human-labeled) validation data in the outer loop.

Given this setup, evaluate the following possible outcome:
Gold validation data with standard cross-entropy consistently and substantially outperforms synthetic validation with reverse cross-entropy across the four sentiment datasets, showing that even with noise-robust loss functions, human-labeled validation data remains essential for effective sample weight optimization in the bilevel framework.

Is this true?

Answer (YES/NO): NO